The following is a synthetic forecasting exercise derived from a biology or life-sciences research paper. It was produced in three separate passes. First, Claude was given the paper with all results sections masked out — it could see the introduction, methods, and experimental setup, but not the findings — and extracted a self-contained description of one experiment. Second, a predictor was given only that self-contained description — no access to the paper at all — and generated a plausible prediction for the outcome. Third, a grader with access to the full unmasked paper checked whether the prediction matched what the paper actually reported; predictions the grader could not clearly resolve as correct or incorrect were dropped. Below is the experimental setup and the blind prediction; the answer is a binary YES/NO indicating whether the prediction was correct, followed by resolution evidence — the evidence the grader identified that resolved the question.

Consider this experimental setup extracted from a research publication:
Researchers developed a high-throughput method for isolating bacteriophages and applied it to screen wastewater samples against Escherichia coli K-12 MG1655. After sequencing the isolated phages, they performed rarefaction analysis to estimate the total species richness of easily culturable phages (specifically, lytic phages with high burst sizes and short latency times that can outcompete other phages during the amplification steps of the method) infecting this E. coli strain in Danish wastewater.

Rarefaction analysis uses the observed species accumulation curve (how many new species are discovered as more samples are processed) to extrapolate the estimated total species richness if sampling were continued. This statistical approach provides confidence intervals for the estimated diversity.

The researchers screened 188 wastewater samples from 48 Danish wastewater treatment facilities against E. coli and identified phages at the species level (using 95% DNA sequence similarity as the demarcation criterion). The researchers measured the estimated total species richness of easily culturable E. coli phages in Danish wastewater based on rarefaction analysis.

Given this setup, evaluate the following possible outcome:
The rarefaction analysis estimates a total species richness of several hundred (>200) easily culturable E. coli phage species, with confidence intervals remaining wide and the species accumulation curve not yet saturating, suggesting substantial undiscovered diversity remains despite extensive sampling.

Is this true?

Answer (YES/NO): NO